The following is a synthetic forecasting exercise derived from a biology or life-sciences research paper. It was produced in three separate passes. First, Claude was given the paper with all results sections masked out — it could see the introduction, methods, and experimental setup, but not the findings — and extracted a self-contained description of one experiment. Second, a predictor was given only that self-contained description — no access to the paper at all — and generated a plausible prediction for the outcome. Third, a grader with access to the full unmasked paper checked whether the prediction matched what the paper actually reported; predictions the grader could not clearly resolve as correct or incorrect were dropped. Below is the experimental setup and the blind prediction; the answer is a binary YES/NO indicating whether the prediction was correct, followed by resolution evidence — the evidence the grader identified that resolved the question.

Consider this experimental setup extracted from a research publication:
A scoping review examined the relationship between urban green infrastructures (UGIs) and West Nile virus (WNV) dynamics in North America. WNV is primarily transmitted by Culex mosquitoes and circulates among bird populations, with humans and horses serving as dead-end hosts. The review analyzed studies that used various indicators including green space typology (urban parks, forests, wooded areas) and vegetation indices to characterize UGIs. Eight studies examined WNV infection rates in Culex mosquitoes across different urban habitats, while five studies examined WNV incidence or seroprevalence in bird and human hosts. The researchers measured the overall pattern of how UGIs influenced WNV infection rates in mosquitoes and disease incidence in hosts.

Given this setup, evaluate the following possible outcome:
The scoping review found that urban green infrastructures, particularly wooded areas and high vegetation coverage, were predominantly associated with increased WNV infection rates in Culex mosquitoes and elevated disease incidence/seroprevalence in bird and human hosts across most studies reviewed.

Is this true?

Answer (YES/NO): NO